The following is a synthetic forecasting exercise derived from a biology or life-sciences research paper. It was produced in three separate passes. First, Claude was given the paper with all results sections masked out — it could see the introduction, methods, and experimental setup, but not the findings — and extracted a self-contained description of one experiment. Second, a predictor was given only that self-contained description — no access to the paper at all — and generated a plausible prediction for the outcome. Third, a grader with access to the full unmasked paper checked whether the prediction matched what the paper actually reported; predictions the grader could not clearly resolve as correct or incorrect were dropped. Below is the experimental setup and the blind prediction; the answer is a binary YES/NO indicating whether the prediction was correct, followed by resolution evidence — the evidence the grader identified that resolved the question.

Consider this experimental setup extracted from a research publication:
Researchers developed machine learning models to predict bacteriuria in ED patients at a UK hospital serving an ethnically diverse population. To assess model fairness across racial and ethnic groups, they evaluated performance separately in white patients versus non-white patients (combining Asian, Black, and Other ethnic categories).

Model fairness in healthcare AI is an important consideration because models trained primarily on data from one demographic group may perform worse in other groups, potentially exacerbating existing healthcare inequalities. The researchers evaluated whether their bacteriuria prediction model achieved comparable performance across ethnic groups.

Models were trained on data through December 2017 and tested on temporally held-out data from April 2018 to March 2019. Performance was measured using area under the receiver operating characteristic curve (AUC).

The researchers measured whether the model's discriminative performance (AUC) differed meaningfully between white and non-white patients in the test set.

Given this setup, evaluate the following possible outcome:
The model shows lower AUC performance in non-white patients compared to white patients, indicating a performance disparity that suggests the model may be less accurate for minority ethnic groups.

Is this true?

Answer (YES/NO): NO